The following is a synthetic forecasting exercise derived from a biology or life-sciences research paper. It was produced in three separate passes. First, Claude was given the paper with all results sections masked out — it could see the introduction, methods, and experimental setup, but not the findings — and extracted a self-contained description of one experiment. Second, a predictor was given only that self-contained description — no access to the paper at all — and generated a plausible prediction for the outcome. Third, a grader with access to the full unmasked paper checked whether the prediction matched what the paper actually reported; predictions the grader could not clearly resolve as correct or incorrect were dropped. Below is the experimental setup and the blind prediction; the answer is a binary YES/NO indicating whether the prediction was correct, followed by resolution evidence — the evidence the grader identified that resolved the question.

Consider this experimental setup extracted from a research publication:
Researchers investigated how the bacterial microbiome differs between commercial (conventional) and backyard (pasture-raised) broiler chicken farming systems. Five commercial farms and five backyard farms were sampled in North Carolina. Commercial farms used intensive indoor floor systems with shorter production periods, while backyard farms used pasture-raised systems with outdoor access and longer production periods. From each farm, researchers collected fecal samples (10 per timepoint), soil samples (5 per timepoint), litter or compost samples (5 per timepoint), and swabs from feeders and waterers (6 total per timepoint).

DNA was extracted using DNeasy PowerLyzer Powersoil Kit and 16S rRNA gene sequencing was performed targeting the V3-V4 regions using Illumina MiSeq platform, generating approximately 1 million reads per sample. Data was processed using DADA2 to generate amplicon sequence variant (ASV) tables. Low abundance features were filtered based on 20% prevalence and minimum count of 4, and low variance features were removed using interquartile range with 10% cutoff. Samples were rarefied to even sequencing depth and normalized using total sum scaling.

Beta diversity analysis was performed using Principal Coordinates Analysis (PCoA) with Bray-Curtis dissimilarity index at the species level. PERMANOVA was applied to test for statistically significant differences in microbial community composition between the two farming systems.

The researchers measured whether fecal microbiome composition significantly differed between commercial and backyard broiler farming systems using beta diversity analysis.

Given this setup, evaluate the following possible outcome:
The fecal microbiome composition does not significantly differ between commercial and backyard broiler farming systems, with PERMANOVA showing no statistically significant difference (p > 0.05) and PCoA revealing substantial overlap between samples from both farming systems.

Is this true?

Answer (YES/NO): NO